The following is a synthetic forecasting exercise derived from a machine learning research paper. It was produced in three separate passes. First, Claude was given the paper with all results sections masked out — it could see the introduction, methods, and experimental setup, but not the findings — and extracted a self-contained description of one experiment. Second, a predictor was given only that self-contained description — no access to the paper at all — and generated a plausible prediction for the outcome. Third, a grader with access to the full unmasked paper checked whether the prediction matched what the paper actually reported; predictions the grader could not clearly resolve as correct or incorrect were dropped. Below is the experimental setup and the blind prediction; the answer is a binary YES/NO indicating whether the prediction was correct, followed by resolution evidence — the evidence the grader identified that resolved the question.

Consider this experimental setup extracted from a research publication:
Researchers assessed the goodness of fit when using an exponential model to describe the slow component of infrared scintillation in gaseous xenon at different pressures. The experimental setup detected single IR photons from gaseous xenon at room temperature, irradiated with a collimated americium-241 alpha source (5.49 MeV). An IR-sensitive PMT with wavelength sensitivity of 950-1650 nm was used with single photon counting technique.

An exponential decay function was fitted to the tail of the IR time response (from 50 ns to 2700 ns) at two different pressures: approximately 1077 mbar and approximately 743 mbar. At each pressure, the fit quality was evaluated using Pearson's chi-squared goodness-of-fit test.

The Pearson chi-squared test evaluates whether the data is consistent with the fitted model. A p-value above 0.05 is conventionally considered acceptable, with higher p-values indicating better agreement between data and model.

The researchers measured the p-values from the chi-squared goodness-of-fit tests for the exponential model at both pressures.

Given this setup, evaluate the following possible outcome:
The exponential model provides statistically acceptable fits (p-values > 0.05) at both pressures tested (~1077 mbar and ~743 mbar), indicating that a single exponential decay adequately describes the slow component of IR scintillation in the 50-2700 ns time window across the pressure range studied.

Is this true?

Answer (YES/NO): NO